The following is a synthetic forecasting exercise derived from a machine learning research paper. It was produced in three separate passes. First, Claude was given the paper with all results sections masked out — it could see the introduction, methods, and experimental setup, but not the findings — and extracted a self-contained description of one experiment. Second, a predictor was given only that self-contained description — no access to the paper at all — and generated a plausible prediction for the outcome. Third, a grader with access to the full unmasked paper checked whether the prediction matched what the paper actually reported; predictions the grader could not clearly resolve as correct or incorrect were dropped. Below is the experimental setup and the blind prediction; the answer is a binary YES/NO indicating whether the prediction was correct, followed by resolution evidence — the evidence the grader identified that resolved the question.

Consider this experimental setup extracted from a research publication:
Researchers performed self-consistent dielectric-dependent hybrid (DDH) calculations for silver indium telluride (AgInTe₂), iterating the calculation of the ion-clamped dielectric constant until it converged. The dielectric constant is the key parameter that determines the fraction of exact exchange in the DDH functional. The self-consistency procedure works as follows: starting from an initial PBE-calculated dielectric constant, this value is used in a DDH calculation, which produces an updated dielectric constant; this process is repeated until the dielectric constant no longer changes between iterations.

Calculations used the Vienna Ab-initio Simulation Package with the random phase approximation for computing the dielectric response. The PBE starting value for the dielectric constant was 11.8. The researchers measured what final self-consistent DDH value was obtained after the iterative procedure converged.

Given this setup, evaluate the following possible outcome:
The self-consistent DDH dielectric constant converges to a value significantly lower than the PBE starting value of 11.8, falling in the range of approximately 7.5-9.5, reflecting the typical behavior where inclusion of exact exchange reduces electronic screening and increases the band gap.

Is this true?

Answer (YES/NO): YES